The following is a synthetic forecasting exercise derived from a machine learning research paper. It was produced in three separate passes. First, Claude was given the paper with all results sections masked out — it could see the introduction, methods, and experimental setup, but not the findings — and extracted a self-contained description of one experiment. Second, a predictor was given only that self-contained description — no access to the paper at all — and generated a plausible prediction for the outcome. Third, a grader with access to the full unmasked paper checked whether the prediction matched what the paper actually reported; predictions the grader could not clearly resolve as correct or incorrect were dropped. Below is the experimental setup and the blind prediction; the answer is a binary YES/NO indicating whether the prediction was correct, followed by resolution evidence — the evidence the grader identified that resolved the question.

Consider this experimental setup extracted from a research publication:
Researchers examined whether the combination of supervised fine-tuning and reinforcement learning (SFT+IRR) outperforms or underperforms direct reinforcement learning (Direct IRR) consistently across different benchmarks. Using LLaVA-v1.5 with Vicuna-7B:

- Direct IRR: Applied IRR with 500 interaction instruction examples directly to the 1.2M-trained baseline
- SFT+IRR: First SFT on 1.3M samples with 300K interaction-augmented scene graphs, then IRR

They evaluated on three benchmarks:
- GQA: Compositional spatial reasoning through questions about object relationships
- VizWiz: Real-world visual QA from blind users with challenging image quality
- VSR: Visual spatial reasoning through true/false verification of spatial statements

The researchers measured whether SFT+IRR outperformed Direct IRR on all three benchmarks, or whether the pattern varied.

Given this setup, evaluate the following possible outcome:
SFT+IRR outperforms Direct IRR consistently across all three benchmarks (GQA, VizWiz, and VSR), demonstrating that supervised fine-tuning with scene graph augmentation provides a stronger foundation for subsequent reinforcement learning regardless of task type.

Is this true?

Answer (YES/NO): NO